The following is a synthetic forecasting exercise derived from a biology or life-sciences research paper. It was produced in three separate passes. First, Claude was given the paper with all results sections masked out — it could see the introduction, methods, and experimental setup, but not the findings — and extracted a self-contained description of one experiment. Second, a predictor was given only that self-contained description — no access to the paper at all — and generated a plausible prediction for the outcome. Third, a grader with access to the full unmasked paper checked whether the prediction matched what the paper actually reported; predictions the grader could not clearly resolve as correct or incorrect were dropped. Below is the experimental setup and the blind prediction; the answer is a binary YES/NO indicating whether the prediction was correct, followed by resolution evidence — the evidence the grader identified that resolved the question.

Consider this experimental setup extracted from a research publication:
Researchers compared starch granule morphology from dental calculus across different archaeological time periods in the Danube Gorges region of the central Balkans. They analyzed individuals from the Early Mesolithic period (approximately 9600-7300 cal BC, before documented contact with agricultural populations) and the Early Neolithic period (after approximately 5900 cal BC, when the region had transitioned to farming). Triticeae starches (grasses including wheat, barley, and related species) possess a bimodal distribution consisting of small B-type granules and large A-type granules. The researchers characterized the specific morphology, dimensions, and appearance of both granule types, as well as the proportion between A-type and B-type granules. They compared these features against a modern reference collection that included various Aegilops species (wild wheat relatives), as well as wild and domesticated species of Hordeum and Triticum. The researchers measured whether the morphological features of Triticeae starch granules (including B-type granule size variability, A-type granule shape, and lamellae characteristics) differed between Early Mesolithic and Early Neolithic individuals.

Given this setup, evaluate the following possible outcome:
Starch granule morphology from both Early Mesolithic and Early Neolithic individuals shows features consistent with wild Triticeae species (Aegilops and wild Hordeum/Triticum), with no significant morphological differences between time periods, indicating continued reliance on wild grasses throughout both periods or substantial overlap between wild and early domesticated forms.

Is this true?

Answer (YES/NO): NO